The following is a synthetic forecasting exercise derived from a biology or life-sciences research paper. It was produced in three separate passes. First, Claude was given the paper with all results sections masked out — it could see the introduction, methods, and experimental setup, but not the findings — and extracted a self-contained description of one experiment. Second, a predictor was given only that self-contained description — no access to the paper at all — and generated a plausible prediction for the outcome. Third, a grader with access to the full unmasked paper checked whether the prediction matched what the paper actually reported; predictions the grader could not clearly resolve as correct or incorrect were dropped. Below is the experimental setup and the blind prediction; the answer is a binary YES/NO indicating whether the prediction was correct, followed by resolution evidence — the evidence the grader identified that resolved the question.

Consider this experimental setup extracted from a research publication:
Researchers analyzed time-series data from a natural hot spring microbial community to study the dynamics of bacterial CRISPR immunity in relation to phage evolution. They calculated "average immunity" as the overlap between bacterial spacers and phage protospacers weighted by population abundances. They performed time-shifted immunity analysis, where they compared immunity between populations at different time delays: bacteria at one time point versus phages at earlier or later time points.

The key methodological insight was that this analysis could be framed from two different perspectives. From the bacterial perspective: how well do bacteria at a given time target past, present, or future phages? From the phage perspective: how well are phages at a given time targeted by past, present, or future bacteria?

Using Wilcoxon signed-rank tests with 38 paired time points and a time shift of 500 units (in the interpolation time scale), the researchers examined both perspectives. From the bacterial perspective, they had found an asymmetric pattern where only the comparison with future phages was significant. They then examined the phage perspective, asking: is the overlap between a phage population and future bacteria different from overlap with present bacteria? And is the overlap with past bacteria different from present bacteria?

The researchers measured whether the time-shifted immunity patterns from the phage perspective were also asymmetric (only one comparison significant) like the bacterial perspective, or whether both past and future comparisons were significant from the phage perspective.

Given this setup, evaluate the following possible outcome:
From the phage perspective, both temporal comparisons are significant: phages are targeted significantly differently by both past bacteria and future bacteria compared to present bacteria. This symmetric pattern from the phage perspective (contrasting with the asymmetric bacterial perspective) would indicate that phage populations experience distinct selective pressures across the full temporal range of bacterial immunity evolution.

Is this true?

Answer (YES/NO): YES